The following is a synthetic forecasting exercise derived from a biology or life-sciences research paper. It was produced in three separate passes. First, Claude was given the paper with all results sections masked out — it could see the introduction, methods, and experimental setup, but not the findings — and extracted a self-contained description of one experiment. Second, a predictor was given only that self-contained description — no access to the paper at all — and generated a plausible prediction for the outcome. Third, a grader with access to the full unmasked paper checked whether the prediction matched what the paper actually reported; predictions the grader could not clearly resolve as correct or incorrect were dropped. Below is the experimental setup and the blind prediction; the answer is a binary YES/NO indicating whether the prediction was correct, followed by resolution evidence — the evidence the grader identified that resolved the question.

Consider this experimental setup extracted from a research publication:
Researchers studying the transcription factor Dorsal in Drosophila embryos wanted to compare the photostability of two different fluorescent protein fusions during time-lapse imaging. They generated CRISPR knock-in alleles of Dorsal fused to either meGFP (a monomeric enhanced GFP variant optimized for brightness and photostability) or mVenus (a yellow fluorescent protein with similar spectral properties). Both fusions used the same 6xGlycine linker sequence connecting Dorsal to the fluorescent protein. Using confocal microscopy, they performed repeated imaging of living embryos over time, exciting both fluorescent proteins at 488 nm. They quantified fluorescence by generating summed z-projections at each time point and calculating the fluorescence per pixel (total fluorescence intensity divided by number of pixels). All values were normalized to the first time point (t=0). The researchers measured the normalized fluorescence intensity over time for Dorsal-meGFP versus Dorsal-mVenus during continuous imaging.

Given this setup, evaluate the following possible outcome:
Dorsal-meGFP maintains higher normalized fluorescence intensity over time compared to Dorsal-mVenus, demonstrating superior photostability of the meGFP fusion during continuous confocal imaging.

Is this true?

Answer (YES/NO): YES